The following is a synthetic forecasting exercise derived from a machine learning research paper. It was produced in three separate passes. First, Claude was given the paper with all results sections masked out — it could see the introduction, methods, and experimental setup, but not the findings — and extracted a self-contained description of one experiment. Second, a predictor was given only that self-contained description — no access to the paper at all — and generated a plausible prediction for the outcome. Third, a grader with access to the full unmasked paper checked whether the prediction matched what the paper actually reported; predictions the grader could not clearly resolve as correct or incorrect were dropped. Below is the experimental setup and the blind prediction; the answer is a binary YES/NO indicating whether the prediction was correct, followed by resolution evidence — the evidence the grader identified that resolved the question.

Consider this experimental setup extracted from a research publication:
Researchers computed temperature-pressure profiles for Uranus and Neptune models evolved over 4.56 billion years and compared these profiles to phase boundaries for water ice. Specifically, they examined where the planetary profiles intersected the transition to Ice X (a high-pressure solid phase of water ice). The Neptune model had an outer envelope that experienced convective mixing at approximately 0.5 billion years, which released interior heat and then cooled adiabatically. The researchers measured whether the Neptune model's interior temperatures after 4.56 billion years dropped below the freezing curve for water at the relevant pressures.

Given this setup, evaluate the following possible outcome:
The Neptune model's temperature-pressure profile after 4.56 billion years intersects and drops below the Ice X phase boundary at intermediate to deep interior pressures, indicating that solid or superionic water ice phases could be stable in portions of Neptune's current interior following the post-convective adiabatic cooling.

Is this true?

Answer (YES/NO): NO